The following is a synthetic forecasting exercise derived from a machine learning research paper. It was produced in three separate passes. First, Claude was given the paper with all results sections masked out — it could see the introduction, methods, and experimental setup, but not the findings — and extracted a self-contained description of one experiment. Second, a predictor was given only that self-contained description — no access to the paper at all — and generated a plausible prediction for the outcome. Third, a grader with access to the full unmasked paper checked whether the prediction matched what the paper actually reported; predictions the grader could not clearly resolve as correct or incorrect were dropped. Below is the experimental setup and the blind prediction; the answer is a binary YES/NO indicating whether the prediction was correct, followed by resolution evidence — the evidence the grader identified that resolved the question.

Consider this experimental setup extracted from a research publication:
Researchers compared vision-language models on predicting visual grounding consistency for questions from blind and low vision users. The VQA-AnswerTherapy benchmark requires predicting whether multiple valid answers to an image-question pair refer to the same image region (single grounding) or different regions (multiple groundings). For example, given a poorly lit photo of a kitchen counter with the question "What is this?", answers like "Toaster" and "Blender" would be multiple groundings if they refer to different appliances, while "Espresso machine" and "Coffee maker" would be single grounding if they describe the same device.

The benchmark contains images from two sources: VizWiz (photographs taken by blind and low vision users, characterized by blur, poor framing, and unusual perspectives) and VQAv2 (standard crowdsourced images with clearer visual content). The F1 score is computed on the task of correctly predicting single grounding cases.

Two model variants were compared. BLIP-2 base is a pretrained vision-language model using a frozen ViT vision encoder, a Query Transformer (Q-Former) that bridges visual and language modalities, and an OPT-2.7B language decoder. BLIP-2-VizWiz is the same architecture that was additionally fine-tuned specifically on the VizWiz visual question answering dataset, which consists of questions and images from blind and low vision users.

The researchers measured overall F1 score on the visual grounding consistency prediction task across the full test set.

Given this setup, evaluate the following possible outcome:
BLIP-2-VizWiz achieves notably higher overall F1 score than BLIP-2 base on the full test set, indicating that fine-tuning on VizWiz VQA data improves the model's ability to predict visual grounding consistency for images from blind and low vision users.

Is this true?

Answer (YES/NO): NO